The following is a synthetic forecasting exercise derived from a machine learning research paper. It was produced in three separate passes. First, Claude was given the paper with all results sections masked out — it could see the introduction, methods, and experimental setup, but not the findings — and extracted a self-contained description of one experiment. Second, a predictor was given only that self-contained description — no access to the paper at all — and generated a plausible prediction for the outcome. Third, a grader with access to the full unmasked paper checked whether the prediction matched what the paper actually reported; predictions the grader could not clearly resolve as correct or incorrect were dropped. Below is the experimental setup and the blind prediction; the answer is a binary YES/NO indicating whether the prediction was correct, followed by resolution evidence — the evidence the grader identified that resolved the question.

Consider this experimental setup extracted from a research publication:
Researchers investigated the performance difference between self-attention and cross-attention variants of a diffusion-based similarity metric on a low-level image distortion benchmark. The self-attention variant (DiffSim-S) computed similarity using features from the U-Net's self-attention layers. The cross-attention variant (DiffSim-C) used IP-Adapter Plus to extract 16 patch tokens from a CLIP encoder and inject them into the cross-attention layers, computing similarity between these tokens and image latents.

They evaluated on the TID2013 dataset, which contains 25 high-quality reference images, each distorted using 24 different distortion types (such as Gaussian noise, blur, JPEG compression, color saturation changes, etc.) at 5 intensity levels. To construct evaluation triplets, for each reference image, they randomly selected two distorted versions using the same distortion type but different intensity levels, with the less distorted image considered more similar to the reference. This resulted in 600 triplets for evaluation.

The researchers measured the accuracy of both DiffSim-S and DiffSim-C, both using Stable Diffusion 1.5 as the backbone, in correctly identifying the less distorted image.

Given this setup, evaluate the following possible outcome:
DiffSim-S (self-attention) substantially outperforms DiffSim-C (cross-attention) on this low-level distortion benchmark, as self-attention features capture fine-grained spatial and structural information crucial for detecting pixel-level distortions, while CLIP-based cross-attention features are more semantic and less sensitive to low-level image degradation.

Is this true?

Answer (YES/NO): NO